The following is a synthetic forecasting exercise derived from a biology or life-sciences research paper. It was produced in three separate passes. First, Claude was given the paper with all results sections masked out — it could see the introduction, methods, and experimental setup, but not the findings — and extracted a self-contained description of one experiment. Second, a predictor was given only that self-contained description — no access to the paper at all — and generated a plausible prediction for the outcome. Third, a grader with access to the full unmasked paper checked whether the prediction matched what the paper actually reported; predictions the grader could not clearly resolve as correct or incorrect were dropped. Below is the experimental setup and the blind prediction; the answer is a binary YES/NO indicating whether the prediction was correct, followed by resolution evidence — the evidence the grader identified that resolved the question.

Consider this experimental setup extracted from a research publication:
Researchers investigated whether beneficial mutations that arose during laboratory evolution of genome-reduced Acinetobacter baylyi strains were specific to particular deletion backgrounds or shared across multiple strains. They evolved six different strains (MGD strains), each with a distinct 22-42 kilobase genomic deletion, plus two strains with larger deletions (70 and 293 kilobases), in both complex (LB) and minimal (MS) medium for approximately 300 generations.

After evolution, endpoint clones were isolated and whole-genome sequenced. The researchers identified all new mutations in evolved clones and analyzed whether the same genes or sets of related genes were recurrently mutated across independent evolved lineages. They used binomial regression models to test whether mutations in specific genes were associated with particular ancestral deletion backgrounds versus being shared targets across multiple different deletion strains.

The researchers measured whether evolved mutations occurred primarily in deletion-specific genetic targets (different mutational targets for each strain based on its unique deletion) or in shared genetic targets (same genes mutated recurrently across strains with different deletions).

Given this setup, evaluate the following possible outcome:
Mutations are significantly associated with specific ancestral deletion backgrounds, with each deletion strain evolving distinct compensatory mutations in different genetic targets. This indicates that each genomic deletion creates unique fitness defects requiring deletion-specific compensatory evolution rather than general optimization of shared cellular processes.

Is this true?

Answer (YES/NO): NO